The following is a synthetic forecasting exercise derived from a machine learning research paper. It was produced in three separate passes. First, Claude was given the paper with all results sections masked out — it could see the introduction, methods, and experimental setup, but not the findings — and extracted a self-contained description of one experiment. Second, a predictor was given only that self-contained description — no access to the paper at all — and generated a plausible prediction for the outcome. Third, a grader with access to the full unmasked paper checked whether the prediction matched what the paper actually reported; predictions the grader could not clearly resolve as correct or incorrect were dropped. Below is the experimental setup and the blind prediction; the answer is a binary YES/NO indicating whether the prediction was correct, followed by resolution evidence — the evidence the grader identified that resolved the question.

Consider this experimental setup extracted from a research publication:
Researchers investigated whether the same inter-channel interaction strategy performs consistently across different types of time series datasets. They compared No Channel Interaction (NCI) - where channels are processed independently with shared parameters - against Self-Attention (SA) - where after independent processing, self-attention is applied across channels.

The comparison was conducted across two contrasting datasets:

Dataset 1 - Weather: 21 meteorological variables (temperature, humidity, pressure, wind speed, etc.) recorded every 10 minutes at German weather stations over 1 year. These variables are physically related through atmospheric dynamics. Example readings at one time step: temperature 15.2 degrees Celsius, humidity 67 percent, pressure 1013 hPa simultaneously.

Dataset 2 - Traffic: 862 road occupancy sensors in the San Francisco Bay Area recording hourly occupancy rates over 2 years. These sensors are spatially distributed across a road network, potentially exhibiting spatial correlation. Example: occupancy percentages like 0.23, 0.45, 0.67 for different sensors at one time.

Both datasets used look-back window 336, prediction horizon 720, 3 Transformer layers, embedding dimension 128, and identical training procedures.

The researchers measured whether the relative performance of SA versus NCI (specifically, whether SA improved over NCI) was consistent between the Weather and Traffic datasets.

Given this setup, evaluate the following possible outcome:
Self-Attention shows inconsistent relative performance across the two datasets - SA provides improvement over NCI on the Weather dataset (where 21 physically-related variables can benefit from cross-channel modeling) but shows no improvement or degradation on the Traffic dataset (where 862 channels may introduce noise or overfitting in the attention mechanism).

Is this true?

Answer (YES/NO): NO